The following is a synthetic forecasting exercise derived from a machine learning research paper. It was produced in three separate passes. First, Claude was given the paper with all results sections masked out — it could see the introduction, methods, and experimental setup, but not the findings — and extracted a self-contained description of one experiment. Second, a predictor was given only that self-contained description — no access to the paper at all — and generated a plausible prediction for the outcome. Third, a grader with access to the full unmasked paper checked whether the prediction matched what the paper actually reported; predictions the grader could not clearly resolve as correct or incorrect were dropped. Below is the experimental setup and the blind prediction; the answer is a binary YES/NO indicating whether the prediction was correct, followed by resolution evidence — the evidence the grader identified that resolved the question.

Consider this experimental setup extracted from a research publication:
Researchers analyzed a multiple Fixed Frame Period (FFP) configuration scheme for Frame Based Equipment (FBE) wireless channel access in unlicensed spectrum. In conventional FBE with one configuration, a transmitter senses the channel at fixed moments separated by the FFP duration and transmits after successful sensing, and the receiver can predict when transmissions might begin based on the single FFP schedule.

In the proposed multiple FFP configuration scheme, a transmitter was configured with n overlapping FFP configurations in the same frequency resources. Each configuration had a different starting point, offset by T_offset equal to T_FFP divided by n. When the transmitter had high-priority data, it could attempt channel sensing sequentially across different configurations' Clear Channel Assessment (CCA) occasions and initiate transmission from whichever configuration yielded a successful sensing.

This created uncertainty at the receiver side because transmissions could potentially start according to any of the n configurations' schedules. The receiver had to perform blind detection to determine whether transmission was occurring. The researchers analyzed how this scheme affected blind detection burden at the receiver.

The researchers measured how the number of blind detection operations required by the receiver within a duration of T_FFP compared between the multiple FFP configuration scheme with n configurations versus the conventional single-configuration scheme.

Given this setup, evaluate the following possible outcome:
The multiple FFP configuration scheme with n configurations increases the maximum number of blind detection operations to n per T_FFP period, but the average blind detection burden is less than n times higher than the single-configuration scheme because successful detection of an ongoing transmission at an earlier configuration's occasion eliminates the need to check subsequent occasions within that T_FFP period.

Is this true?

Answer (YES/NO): NO